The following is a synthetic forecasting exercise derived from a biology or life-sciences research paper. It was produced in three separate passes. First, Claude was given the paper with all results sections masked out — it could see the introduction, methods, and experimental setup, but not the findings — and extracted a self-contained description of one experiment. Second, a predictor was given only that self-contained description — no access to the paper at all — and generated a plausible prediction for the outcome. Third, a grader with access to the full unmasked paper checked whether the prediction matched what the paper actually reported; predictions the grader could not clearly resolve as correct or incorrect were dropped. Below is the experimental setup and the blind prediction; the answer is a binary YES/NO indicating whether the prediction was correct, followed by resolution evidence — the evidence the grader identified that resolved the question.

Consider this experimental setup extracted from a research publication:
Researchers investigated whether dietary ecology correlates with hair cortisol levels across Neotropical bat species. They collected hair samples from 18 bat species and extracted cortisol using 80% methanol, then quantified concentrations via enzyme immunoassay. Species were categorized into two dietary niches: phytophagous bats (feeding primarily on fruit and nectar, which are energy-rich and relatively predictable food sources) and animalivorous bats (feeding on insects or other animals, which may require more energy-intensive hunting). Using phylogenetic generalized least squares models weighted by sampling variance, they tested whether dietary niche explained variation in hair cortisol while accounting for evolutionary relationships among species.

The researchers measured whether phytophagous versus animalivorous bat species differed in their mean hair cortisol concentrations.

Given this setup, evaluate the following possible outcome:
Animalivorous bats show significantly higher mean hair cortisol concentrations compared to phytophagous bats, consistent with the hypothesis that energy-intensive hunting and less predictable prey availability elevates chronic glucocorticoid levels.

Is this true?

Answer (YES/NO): NO